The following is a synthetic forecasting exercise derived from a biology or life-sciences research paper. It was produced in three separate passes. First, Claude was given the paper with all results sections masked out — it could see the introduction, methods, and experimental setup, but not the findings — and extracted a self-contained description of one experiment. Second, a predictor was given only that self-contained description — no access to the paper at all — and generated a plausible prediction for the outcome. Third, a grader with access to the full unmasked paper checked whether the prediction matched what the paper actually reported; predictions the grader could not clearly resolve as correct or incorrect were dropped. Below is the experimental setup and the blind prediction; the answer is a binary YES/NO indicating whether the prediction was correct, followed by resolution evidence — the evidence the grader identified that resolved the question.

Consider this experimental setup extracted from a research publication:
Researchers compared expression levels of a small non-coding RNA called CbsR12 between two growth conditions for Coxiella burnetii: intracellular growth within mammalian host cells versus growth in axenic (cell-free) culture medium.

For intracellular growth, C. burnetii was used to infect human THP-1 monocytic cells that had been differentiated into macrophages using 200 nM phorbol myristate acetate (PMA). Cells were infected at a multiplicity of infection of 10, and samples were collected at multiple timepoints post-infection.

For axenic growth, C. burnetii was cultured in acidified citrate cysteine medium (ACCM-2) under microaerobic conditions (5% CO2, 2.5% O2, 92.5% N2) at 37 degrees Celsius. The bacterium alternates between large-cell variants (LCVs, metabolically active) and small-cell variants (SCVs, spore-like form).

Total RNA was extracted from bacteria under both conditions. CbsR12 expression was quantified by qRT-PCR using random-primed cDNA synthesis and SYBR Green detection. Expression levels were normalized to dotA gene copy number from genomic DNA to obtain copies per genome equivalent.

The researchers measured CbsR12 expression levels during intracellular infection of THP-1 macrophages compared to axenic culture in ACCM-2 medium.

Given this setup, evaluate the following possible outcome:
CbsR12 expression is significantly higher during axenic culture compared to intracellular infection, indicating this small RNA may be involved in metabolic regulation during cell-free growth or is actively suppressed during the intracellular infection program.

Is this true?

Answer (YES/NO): NO